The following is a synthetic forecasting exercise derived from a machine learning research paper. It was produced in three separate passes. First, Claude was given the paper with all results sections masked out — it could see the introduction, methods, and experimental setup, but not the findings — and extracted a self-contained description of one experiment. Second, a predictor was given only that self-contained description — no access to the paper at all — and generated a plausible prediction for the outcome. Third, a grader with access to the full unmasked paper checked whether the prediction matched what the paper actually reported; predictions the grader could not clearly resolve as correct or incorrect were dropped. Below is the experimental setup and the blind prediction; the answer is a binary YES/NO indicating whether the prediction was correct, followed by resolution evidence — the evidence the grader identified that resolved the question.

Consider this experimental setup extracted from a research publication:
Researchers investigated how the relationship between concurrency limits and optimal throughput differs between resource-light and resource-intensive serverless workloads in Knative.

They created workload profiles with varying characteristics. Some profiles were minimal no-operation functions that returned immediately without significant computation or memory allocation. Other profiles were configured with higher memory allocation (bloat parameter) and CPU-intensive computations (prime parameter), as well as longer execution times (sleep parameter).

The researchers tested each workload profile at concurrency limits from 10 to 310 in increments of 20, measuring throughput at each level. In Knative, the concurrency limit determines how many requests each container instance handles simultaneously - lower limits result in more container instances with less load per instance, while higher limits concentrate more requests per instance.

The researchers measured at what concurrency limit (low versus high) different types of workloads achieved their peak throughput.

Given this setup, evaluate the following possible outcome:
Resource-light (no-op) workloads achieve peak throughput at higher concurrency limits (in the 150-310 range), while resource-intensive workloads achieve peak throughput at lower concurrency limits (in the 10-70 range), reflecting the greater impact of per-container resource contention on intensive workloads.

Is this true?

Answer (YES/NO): NO